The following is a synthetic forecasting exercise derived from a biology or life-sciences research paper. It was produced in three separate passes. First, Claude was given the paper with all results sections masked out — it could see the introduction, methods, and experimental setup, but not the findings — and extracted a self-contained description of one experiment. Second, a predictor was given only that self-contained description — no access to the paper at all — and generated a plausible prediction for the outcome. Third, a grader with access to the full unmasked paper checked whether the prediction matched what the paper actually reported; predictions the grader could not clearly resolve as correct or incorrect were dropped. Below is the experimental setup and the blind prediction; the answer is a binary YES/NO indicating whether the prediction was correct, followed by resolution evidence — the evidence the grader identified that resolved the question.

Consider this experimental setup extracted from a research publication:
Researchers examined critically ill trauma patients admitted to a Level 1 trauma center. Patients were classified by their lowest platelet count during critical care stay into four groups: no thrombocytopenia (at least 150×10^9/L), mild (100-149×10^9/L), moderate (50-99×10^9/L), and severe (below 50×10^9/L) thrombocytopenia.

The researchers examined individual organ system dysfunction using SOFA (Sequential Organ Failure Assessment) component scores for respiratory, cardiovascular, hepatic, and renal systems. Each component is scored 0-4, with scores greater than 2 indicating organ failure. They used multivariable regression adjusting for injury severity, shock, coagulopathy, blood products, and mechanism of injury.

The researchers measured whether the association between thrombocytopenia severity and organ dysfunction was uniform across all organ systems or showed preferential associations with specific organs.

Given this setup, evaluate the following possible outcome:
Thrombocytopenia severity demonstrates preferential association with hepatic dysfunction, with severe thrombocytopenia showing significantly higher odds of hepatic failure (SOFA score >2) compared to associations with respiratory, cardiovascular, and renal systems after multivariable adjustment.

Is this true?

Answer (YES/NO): NO